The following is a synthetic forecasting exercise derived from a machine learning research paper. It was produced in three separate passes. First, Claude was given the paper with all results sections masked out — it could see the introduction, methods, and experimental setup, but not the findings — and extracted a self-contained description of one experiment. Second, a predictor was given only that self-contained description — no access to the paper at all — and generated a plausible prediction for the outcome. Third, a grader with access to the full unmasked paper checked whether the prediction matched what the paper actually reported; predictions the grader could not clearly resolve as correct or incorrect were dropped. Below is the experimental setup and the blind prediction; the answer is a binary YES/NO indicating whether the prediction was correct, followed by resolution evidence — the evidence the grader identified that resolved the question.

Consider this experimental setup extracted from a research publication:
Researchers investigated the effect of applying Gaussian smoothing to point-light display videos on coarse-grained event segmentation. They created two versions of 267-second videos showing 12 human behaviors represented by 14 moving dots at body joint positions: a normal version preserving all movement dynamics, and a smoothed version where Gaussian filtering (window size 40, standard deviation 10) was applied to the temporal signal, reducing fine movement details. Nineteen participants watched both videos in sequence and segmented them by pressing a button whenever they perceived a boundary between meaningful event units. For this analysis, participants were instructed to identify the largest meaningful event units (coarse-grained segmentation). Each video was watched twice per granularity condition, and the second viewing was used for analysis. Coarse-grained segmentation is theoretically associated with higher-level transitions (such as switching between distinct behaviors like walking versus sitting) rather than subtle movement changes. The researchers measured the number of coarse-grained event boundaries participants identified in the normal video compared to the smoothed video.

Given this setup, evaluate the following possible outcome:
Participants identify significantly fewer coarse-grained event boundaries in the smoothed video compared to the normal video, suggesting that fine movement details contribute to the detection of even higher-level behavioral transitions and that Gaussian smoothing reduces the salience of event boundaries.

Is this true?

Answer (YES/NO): YES